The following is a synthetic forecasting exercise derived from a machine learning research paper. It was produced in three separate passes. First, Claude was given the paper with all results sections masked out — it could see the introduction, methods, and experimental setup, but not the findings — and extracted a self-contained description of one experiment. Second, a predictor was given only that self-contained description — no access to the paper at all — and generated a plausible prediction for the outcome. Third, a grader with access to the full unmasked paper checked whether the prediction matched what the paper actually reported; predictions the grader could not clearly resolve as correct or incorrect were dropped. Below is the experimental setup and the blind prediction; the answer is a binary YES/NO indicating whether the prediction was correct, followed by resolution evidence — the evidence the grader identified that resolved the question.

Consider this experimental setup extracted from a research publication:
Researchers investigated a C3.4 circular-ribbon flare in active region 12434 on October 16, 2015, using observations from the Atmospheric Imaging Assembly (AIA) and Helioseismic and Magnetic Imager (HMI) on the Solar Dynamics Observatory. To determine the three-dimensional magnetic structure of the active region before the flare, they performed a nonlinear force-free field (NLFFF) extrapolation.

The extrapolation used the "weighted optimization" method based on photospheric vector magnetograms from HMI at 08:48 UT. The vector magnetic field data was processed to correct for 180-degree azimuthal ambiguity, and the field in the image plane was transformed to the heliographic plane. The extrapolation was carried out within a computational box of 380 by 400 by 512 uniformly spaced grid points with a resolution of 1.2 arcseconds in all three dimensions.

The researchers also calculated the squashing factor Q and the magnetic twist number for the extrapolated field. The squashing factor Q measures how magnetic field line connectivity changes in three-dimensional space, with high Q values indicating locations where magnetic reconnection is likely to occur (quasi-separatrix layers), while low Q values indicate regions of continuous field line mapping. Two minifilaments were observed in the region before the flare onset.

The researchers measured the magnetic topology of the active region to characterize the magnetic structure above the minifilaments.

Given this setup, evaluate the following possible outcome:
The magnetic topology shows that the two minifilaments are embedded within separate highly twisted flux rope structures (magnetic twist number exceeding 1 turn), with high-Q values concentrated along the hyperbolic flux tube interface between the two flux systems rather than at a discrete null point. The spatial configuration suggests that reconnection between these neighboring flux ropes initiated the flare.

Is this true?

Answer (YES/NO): NO